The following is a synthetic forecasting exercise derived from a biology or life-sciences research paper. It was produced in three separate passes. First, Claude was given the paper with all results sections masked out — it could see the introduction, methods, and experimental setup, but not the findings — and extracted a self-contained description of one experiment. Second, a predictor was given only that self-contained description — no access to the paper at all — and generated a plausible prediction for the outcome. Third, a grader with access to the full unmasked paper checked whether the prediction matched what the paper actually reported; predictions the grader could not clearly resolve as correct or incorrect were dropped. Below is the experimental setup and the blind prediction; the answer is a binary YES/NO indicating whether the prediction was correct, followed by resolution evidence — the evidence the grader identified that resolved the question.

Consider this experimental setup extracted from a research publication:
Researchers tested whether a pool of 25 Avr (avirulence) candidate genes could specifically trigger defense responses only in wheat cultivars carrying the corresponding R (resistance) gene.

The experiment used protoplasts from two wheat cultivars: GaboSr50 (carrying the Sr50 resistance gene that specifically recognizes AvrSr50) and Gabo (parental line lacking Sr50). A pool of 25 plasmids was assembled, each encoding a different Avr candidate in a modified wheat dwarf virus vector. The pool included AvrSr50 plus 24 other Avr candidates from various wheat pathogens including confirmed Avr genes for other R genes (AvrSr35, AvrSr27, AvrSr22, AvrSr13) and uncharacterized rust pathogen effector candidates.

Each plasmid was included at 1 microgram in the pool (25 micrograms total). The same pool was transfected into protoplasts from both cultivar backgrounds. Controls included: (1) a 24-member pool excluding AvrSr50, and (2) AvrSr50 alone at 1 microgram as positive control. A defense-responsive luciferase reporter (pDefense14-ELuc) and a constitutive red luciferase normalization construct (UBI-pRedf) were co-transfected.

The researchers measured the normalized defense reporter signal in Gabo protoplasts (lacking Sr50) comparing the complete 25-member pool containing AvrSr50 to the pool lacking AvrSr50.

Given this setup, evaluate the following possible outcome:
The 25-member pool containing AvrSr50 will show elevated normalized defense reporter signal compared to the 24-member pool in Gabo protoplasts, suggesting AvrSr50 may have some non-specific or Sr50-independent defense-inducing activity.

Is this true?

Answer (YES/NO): NO